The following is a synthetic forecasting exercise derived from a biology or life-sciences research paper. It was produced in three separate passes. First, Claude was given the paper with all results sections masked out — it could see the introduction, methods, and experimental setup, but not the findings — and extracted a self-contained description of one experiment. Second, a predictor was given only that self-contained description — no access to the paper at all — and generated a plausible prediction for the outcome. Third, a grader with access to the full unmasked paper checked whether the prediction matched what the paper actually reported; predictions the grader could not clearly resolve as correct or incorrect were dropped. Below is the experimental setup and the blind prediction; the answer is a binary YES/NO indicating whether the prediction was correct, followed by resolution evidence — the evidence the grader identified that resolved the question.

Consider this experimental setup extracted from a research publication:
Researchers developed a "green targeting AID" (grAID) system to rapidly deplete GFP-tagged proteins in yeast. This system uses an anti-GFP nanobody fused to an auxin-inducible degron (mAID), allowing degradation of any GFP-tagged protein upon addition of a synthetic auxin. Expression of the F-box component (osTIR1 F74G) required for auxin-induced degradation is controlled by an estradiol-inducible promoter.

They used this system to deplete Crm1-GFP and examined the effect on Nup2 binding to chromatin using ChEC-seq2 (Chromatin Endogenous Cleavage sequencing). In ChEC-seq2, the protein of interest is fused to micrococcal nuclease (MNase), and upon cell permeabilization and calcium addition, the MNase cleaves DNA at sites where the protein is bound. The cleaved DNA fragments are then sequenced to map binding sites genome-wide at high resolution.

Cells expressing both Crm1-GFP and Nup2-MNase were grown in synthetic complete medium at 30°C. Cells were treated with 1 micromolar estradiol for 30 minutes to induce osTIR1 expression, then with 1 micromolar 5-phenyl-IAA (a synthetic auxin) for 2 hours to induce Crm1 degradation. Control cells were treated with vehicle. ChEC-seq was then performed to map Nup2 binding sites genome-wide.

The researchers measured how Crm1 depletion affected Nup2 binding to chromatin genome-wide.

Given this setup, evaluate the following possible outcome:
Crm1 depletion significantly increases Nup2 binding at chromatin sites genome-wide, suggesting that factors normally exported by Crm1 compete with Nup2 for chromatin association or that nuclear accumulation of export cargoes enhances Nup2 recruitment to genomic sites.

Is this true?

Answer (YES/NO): NO